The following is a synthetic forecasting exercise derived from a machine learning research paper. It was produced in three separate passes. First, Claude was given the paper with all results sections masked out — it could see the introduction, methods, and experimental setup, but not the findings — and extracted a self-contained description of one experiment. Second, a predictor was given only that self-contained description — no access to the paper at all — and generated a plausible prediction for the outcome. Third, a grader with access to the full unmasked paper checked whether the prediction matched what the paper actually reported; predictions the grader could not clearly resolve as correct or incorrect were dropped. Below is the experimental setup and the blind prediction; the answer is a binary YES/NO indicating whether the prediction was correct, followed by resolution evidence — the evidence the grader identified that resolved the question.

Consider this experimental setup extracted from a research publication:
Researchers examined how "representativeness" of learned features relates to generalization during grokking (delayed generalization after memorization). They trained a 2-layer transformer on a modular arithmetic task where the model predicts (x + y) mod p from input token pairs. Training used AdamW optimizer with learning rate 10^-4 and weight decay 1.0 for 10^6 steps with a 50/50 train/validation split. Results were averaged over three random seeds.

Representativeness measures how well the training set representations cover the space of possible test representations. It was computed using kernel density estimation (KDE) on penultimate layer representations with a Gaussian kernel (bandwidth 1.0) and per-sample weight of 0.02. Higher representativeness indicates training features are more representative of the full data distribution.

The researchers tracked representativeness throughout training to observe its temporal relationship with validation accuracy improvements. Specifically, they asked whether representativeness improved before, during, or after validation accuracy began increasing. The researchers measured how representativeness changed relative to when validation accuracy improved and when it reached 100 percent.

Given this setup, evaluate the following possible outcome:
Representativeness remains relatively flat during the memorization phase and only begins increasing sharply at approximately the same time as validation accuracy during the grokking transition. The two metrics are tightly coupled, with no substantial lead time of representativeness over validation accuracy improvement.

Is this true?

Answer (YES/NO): YES